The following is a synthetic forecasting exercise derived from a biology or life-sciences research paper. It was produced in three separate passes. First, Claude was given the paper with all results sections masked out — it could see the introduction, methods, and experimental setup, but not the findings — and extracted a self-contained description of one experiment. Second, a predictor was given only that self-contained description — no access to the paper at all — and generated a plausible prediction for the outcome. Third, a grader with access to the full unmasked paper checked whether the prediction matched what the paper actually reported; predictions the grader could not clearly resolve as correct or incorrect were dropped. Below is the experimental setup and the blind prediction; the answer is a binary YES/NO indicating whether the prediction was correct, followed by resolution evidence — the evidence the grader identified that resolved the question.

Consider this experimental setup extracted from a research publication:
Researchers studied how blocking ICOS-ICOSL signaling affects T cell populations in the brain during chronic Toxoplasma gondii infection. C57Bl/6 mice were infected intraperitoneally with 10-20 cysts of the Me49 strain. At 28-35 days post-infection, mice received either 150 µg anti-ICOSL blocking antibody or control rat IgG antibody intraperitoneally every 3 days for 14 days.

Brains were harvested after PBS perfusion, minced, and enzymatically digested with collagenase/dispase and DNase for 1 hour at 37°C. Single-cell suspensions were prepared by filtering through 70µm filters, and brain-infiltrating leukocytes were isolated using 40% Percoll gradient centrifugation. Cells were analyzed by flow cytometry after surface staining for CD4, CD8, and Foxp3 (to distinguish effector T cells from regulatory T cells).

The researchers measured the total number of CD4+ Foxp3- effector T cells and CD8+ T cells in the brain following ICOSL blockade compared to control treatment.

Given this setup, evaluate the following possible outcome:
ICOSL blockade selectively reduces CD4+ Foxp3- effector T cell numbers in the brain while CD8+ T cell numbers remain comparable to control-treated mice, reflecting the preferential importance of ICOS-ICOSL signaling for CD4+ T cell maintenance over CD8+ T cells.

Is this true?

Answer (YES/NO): NO